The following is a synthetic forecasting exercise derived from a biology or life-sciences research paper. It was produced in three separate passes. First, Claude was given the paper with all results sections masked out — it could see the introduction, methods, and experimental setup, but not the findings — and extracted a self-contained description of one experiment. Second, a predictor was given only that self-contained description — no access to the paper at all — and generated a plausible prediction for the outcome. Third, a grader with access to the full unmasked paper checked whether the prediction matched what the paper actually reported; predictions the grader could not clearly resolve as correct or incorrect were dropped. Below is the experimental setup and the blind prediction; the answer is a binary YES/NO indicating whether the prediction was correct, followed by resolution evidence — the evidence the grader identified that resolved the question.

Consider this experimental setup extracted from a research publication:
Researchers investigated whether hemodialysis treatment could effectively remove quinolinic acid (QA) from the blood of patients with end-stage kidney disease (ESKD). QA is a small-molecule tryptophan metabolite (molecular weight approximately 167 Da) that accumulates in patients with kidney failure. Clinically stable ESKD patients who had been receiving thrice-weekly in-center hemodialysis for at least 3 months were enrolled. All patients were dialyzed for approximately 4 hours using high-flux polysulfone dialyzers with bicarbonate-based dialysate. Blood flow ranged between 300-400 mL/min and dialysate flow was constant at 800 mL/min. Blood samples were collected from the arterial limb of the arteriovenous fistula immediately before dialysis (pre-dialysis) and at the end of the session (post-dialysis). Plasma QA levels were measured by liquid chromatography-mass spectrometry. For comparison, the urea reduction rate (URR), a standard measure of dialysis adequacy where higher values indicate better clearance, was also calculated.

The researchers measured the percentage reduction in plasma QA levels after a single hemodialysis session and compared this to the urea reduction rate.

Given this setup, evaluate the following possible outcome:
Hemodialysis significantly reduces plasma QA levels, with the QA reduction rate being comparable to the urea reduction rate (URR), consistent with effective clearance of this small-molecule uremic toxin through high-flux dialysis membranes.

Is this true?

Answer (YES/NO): YES